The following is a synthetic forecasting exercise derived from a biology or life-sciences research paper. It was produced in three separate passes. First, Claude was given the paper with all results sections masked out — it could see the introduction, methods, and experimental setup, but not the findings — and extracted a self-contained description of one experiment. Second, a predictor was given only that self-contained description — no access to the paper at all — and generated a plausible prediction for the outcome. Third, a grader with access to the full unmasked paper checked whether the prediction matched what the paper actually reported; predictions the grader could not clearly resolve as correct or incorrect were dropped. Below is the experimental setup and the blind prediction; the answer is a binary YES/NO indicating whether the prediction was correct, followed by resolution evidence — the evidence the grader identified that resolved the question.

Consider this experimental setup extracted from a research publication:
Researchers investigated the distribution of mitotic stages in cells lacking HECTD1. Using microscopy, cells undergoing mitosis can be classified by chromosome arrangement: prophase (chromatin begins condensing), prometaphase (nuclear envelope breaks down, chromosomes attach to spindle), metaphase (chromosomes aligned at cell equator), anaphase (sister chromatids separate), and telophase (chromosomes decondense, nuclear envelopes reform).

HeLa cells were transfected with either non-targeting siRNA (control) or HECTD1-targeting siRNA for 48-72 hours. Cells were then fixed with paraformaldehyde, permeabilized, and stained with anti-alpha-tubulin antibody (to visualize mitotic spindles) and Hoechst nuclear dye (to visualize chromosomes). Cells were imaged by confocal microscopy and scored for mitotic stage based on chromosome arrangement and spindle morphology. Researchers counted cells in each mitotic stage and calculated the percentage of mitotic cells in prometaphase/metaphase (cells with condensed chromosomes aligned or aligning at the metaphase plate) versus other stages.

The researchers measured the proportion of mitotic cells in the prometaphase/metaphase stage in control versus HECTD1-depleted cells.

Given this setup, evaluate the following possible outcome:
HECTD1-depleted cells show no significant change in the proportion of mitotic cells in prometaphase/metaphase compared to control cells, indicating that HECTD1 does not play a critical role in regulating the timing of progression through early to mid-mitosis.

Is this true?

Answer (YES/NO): NO